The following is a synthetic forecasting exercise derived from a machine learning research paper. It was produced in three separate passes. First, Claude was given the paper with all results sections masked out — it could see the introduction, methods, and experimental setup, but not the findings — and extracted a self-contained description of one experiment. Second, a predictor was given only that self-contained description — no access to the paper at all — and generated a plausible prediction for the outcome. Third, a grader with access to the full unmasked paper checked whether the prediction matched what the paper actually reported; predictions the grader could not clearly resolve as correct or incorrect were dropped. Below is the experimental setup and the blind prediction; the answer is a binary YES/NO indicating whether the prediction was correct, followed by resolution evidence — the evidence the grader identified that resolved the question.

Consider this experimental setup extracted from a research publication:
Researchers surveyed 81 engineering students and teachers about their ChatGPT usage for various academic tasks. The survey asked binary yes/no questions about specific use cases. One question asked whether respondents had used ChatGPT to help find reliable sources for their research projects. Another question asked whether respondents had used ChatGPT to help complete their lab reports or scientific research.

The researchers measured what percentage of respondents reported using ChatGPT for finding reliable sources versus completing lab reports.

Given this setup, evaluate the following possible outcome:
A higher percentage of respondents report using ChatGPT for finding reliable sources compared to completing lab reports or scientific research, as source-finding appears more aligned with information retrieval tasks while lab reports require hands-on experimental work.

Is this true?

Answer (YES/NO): YES